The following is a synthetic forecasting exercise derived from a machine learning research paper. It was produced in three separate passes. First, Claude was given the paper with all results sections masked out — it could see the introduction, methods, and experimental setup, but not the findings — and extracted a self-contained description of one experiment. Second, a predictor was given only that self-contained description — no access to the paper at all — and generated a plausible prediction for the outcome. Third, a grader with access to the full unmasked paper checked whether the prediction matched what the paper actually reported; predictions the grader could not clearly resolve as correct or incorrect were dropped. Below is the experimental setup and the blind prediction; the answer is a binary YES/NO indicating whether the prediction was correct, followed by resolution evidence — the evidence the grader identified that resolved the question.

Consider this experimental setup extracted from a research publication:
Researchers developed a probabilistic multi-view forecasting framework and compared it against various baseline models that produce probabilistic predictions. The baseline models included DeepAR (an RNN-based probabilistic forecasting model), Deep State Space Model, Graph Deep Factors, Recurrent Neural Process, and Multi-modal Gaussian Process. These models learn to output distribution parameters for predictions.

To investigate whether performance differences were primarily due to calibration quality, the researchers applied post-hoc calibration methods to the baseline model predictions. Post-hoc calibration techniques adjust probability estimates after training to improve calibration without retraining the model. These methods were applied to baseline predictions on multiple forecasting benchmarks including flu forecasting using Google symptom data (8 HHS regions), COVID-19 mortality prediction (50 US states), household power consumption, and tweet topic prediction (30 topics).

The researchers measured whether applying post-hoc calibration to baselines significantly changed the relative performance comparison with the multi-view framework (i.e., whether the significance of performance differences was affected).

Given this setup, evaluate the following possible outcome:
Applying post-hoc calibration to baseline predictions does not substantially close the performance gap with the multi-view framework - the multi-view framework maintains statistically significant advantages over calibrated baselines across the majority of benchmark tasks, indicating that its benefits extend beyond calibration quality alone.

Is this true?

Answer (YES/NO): YES